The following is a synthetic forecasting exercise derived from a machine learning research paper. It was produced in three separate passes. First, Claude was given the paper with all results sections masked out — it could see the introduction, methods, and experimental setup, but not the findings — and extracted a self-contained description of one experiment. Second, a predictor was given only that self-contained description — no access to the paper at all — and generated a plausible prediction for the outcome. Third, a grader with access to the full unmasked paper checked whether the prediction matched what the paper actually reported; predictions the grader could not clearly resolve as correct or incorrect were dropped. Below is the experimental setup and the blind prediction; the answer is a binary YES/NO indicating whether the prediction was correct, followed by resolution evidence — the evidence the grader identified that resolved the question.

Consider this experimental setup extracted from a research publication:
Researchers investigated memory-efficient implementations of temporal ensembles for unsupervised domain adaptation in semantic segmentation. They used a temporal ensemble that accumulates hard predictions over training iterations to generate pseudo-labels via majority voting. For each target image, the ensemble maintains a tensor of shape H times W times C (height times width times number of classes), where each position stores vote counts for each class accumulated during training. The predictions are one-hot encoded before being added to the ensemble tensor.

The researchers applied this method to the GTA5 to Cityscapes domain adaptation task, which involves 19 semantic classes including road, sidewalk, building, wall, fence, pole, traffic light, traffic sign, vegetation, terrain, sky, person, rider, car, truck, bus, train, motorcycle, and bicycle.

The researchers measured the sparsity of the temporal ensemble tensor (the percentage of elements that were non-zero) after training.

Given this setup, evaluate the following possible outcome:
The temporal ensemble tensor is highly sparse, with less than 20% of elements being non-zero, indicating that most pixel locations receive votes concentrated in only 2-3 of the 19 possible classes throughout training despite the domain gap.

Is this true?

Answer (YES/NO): YES